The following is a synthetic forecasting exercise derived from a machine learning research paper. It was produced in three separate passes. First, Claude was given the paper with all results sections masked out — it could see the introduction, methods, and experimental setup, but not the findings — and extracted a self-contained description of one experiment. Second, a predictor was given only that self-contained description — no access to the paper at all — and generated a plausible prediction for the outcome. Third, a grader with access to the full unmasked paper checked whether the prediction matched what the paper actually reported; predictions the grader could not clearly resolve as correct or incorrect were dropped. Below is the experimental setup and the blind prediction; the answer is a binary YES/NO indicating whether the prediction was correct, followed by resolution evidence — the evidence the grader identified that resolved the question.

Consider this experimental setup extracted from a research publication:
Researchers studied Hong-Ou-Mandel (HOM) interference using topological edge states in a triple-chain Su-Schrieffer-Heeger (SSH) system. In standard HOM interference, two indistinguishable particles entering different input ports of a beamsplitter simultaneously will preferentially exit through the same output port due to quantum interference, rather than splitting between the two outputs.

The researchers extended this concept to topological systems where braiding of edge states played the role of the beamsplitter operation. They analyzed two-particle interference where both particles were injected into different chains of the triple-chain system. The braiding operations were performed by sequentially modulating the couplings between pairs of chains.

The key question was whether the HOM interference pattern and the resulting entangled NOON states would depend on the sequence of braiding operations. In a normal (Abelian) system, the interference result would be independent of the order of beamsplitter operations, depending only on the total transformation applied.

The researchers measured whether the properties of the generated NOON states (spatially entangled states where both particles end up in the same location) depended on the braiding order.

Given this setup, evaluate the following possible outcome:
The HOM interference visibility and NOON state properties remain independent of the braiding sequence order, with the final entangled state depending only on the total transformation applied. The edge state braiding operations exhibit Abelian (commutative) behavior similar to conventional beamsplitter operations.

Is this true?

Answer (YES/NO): NO